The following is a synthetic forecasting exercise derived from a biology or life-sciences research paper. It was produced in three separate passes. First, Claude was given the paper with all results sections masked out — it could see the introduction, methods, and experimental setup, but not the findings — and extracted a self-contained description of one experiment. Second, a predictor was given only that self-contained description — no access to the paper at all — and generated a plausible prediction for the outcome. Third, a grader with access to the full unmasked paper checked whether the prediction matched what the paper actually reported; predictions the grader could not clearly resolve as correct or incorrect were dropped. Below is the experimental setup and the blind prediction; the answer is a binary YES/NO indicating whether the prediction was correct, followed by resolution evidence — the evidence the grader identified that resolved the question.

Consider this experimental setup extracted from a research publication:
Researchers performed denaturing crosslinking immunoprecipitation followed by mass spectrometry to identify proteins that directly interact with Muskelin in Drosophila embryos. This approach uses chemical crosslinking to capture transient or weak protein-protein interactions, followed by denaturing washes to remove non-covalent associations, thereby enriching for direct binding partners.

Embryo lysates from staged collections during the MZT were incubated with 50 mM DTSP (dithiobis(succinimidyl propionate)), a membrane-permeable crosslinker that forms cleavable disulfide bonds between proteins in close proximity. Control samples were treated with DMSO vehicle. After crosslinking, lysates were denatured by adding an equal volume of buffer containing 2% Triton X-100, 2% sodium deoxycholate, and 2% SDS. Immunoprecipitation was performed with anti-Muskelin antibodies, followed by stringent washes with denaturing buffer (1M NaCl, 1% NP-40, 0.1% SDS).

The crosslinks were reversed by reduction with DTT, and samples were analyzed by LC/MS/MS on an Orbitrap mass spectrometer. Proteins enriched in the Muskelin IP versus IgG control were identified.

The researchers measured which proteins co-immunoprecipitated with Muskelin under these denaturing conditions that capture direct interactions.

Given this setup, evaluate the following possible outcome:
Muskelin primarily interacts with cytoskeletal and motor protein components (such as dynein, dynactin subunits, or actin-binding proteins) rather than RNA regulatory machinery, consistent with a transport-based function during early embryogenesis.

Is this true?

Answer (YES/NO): NO